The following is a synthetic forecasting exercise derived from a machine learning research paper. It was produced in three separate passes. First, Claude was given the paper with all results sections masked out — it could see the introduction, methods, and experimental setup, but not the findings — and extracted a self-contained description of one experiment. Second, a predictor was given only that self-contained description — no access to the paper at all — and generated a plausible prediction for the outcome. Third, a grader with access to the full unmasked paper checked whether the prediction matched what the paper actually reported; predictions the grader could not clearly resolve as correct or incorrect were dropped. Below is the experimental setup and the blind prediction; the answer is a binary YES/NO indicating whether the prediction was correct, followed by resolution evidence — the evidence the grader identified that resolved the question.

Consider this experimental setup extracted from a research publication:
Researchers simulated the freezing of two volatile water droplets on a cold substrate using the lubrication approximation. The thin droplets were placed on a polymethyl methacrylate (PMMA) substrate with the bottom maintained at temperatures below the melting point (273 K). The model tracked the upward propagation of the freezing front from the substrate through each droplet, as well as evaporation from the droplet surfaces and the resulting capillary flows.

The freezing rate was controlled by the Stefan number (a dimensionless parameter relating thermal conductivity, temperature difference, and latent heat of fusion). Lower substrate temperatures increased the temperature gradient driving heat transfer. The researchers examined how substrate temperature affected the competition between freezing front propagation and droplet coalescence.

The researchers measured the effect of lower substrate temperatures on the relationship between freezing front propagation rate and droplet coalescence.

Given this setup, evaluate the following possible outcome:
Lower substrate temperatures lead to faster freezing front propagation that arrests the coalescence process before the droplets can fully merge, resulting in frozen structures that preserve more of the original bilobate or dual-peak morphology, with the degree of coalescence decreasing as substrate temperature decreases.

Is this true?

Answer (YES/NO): YES